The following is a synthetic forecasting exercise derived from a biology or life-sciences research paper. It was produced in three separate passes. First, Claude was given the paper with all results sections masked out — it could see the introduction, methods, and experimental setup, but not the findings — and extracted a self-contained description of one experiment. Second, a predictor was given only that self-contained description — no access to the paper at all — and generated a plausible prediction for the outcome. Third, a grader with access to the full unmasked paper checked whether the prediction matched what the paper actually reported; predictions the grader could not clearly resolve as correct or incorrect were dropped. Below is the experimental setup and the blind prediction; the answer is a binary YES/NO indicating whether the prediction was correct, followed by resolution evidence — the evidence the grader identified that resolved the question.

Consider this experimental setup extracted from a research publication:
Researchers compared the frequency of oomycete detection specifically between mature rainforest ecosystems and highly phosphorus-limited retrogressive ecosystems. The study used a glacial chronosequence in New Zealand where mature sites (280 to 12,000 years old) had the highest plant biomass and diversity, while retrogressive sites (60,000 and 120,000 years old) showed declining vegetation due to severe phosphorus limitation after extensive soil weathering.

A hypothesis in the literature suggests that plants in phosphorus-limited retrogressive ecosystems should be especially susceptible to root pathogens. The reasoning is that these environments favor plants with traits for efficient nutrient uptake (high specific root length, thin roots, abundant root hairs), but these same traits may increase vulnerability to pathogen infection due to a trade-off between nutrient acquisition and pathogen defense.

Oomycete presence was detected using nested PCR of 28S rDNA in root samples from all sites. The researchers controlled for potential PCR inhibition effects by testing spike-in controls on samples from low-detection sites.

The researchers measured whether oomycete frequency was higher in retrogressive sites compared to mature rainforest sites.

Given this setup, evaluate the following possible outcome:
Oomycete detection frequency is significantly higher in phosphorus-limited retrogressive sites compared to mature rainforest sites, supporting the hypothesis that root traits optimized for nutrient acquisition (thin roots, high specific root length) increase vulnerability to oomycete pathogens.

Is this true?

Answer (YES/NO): NO